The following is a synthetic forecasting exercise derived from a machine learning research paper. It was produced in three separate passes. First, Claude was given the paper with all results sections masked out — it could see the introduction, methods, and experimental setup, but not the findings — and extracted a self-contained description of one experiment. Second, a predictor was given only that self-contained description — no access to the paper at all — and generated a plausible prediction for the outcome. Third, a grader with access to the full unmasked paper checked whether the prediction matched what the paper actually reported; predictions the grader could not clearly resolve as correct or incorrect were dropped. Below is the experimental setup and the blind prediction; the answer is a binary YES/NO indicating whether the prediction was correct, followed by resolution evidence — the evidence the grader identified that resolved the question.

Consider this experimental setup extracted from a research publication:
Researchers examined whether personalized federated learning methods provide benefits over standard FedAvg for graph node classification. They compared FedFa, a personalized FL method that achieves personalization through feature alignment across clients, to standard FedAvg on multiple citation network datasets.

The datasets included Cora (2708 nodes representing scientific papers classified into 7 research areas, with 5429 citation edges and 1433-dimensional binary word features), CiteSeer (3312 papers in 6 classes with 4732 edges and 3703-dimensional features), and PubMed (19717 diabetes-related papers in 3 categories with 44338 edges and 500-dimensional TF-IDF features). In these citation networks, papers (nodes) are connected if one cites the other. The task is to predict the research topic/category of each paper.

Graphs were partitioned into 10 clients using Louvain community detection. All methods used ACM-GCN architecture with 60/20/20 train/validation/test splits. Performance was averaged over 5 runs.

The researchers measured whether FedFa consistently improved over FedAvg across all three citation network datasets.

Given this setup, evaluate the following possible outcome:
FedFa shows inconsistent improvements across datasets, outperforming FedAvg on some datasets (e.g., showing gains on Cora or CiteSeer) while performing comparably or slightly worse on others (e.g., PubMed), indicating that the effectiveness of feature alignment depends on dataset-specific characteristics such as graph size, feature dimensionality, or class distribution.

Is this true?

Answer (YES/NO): NO